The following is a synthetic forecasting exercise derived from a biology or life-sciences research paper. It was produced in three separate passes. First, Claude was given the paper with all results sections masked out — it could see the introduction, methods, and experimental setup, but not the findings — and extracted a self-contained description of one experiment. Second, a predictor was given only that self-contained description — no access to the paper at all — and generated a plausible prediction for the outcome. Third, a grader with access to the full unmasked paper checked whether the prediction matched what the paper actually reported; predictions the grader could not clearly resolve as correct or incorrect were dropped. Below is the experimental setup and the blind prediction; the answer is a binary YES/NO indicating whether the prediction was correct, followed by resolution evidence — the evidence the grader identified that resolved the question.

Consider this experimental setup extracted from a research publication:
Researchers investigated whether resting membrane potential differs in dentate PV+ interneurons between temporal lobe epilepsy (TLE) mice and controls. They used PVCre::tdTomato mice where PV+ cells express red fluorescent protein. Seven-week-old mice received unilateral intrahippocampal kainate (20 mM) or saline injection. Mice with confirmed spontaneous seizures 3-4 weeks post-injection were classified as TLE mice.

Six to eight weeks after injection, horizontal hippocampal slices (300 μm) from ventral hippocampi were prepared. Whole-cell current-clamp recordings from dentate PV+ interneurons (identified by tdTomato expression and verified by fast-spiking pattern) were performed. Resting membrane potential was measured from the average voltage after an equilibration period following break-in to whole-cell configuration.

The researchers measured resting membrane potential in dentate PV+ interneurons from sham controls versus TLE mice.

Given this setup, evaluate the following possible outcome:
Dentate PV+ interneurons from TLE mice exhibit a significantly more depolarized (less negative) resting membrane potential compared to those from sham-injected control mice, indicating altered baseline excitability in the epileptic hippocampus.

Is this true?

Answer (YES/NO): NO